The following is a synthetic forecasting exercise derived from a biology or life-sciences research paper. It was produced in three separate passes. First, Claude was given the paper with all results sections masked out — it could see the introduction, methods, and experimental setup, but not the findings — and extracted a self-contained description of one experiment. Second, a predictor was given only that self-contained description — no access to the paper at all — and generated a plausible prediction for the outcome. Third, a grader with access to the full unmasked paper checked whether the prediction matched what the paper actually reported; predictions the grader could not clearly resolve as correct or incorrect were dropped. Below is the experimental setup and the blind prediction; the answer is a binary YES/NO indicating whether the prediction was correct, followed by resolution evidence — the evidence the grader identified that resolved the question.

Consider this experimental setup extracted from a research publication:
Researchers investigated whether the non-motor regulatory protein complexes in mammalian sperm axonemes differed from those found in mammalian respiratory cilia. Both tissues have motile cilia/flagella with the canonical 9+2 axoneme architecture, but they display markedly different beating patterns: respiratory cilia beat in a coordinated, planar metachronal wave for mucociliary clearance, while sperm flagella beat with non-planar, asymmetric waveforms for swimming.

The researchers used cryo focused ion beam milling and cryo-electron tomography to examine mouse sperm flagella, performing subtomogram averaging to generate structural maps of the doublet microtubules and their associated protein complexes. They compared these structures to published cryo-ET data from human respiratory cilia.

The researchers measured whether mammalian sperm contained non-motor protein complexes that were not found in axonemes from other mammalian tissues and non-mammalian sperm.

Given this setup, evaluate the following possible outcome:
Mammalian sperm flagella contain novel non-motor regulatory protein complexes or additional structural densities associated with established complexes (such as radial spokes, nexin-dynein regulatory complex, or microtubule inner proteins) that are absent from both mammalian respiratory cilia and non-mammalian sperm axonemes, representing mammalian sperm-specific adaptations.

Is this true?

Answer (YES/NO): YES